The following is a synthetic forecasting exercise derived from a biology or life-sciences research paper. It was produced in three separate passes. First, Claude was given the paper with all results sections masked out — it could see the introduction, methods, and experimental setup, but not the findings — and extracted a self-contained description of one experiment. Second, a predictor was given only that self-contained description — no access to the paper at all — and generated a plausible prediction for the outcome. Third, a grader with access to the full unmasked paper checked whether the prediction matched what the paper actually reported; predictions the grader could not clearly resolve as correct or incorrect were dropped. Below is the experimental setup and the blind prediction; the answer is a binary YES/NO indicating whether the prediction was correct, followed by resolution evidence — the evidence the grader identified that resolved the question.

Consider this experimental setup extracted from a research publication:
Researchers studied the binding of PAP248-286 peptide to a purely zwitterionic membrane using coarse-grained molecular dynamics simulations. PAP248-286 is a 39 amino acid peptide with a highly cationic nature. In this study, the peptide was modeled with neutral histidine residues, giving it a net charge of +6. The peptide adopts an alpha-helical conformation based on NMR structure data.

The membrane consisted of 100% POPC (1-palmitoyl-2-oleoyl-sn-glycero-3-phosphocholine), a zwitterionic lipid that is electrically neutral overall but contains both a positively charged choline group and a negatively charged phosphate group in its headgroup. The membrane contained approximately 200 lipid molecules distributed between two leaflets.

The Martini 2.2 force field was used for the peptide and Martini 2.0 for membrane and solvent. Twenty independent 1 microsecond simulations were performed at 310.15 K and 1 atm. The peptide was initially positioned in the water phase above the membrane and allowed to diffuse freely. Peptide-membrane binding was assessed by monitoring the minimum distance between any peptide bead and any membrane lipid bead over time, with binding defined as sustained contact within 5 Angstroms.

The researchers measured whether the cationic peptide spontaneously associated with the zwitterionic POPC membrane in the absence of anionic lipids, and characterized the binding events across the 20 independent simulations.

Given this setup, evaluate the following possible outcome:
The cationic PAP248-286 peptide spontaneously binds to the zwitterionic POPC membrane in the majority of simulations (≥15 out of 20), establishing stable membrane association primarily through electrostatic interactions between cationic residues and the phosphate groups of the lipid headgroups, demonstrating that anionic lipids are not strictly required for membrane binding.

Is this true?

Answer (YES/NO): NO